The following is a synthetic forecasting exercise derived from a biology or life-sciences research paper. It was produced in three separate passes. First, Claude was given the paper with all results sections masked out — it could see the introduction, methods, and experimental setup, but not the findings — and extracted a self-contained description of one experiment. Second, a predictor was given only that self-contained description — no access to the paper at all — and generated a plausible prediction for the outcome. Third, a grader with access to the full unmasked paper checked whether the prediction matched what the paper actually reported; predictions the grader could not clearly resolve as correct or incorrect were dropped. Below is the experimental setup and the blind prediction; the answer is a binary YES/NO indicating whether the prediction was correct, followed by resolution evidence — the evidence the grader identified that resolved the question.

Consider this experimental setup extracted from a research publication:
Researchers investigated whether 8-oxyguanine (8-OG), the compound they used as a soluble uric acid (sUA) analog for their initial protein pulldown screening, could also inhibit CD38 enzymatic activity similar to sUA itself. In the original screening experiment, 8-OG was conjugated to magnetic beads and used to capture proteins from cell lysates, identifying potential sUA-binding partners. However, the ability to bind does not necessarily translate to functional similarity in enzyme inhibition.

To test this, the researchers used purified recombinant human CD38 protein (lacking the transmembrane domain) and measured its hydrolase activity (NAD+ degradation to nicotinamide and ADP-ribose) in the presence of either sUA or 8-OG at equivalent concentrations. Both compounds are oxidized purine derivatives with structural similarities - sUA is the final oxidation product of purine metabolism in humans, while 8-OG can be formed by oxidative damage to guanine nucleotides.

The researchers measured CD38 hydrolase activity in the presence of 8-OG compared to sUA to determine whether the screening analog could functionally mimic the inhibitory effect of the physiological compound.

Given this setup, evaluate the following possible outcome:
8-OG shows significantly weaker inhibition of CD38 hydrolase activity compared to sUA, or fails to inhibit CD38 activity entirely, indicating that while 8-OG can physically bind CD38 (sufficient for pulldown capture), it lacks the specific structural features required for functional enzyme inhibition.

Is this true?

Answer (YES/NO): NO